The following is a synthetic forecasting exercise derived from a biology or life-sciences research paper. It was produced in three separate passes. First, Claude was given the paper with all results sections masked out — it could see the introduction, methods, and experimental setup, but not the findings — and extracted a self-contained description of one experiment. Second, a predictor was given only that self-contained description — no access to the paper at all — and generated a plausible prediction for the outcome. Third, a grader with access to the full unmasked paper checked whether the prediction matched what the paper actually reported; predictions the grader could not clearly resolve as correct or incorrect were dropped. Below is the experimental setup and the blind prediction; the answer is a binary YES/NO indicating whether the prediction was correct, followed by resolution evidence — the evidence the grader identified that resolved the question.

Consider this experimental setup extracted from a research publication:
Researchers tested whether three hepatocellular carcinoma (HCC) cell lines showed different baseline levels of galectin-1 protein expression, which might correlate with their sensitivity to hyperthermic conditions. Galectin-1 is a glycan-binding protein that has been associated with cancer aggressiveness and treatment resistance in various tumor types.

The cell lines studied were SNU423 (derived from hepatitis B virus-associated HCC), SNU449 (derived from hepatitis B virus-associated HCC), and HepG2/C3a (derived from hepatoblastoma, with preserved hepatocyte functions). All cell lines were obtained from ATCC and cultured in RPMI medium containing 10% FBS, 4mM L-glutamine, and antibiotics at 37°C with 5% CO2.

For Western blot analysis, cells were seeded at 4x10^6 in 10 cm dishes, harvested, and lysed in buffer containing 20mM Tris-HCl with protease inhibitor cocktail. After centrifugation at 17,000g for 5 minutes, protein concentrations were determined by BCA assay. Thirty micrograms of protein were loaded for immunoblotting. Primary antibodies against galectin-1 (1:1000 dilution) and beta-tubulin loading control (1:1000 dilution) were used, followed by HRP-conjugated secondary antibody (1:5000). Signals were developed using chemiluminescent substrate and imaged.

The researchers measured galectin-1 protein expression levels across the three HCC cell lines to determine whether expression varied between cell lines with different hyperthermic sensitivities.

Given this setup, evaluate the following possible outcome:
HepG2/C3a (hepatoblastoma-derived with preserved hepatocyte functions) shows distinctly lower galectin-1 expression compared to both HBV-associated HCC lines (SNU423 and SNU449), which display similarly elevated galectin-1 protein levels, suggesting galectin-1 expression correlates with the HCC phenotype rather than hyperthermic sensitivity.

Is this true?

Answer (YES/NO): NO